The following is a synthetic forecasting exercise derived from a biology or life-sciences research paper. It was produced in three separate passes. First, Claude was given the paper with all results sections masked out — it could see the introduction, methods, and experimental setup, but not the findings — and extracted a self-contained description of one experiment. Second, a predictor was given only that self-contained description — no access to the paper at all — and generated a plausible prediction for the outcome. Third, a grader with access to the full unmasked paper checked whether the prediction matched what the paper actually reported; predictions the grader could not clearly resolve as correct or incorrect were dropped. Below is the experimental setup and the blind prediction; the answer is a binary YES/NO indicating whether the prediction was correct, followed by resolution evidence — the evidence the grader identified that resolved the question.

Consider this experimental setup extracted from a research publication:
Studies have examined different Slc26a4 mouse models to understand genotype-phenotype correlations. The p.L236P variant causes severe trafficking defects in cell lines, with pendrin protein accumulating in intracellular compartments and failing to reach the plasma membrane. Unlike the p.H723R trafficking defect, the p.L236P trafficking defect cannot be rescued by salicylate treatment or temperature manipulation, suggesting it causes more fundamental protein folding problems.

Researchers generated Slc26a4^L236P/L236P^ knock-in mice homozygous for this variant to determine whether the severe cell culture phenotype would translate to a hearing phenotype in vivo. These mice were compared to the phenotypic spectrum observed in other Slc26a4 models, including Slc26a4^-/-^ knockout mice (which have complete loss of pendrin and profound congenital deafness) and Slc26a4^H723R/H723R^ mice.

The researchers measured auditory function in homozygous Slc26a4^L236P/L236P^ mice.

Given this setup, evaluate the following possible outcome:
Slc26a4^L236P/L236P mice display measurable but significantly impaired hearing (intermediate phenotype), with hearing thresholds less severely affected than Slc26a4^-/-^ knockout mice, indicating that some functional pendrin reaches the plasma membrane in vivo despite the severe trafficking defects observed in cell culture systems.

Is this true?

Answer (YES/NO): YES